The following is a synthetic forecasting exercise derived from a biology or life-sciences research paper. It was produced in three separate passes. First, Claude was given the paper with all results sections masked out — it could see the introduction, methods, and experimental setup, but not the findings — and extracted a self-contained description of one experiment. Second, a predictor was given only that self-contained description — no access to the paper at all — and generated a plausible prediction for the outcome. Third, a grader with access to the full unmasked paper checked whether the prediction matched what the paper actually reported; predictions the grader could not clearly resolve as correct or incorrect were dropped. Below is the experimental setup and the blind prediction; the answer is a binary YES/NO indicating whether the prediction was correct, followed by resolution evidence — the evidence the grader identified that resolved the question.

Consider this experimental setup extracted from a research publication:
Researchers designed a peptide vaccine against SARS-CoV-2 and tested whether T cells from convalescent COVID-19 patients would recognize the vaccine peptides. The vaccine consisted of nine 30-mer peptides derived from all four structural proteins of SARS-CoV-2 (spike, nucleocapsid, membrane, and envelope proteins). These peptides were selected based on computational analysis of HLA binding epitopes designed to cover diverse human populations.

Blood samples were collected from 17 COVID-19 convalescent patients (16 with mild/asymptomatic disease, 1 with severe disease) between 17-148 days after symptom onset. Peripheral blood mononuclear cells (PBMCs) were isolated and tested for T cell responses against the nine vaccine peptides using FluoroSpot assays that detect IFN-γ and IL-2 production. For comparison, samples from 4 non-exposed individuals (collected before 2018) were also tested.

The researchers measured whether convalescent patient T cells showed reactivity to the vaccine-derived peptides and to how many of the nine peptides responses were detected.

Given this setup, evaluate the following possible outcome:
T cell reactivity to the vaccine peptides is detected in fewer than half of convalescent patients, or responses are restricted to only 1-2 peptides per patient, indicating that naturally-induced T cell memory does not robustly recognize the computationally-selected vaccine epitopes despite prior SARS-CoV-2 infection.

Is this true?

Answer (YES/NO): NO